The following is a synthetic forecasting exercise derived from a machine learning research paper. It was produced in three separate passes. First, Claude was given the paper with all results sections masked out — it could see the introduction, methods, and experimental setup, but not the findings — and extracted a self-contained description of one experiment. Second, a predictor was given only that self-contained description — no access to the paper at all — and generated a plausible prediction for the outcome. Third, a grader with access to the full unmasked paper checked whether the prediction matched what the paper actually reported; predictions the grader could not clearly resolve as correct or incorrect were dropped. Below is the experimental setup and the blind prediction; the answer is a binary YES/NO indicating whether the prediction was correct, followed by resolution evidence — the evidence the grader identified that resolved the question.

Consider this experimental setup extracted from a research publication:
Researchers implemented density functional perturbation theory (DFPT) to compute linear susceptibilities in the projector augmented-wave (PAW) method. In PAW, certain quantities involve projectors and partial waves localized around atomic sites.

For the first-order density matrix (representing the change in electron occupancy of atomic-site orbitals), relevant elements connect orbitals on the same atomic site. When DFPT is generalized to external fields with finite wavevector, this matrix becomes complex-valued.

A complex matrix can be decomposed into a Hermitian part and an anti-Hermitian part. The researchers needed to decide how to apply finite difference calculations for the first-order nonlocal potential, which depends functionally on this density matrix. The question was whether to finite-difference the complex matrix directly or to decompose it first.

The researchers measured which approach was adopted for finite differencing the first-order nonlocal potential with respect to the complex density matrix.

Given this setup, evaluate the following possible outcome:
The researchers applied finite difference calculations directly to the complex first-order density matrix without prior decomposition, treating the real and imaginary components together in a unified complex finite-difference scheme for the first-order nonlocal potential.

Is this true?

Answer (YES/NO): NO